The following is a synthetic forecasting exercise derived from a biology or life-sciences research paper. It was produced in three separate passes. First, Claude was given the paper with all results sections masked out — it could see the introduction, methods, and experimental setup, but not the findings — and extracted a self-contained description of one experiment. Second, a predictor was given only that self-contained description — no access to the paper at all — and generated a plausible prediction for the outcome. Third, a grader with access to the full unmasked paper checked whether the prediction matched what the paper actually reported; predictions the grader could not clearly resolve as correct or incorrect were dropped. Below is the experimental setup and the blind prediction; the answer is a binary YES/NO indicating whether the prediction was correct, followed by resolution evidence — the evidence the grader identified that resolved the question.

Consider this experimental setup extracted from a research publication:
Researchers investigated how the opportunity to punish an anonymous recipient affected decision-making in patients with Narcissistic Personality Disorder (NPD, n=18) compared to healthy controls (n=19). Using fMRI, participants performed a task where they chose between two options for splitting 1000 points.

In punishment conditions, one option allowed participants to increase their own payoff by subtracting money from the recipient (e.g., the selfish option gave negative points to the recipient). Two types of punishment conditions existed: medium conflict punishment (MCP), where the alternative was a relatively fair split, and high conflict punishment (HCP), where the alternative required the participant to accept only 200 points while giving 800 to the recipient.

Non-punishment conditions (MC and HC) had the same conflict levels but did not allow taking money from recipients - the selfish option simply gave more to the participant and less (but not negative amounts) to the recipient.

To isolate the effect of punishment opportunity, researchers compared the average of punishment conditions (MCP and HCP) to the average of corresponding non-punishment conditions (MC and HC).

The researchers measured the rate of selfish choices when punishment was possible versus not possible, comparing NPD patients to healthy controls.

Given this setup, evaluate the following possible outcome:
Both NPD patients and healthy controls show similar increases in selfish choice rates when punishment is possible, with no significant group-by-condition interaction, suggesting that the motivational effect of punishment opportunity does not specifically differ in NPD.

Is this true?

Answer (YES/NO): NO